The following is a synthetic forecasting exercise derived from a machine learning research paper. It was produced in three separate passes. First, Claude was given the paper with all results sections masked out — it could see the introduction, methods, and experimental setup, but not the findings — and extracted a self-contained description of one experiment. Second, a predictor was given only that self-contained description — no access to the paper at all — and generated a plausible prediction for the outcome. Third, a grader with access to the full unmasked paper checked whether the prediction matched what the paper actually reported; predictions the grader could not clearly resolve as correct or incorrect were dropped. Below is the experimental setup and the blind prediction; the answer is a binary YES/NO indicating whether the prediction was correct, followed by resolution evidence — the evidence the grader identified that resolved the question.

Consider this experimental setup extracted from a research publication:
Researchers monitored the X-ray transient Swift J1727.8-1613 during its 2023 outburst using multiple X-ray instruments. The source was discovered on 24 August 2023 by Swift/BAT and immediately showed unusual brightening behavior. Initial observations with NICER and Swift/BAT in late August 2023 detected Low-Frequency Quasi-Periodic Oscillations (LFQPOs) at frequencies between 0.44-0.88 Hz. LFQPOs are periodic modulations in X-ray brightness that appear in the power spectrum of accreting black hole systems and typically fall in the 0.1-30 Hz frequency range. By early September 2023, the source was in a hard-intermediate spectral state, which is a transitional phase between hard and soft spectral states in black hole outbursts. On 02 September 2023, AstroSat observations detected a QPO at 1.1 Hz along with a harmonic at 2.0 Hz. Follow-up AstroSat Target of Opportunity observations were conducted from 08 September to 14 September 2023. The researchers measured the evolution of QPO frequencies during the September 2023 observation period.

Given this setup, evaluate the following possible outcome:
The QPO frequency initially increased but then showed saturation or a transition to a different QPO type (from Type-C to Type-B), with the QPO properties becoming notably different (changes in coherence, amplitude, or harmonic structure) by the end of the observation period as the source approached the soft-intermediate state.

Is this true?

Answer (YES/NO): NO